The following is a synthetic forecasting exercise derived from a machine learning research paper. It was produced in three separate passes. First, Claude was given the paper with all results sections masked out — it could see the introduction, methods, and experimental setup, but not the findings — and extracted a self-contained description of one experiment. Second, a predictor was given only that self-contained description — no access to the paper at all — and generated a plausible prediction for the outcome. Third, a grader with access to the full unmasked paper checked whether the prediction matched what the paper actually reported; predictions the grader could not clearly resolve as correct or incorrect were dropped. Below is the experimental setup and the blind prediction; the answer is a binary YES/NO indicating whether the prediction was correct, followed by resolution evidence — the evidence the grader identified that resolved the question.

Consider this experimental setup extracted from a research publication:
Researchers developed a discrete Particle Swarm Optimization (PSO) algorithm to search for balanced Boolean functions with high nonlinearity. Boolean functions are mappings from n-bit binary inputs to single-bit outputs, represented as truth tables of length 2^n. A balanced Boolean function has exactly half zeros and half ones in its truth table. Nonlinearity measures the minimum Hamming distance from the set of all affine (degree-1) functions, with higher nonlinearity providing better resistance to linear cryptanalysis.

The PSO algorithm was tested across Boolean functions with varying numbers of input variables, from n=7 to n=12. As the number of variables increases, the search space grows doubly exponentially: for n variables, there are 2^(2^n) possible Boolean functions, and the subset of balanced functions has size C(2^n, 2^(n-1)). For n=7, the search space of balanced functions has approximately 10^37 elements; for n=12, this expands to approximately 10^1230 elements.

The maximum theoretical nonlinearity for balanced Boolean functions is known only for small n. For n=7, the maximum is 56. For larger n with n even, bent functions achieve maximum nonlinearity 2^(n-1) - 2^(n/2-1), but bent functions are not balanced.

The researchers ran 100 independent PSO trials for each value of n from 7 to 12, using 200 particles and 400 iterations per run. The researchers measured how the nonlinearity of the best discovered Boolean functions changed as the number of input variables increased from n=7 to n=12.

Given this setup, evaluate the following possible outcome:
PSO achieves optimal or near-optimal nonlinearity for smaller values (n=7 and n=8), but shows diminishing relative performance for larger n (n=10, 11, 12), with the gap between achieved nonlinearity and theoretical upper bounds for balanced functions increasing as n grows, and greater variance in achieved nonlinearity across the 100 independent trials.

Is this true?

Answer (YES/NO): NO